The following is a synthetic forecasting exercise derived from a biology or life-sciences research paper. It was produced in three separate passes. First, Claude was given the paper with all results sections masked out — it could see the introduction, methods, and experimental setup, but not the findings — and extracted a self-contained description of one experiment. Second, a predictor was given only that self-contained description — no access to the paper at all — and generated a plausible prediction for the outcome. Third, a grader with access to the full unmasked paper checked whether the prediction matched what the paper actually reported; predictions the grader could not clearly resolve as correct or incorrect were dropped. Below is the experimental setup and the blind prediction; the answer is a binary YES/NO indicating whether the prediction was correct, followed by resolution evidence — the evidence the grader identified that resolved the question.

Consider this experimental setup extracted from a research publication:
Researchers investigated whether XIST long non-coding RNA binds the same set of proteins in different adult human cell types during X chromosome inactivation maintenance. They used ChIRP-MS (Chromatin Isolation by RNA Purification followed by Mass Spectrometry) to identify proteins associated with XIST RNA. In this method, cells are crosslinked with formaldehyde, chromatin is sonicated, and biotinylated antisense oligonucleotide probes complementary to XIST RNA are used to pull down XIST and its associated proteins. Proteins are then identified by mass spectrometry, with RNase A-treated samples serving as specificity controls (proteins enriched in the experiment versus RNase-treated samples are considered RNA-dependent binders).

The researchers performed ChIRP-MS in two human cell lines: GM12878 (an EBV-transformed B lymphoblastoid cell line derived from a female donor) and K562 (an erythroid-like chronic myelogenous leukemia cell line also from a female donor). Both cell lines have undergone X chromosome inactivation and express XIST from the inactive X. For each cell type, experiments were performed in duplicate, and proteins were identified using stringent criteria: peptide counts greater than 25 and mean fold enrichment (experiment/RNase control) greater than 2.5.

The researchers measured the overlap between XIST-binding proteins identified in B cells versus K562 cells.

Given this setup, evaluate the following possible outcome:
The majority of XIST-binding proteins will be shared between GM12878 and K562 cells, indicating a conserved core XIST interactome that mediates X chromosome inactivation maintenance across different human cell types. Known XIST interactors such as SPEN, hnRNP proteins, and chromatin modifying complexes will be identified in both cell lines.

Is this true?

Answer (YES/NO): YES